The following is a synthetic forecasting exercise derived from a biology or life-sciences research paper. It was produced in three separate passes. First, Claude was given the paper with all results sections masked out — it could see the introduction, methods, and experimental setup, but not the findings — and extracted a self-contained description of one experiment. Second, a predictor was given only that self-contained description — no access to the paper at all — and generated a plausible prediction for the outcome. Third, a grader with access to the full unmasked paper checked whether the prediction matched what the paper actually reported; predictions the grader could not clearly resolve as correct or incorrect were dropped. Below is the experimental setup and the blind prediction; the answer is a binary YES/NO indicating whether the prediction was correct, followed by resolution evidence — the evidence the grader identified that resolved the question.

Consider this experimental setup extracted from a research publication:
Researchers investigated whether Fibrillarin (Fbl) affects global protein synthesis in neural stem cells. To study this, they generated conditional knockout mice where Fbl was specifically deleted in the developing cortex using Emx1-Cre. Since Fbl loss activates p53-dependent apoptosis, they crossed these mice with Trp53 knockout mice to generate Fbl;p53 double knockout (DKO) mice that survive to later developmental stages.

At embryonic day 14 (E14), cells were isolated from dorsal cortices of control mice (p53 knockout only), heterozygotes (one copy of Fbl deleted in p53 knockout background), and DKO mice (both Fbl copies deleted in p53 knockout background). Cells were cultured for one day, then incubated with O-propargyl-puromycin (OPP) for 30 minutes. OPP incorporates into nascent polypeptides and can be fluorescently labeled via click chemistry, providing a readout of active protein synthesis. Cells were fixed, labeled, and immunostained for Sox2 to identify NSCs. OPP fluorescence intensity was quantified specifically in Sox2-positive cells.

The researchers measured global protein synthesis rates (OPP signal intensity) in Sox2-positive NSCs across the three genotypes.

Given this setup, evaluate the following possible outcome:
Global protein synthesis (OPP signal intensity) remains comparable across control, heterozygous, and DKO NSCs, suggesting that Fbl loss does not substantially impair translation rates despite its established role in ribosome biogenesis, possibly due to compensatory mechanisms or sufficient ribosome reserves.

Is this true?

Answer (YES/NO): NO